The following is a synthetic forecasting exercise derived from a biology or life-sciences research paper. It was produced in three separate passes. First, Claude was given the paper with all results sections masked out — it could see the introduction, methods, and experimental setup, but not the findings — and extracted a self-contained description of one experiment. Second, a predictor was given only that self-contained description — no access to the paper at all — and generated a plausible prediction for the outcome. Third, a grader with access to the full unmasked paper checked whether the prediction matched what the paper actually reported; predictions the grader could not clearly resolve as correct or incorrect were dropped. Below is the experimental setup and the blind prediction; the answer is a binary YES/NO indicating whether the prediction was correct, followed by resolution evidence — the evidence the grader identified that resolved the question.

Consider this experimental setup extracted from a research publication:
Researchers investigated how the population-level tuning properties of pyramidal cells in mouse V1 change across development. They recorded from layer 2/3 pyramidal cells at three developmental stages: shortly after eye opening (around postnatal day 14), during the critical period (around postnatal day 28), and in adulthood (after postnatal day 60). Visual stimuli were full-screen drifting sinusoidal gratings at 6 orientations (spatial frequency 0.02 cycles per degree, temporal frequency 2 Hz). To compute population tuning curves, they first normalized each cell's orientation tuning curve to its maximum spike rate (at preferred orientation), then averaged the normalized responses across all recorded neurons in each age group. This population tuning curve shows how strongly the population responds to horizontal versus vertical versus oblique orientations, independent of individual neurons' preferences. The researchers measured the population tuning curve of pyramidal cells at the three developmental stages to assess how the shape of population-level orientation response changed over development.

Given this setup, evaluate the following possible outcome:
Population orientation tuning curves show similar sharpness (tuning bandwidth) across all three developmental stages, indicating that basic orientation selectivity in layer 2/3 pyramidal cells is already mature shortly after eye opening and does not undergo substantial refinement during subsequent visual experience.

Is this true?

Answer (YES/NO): NO